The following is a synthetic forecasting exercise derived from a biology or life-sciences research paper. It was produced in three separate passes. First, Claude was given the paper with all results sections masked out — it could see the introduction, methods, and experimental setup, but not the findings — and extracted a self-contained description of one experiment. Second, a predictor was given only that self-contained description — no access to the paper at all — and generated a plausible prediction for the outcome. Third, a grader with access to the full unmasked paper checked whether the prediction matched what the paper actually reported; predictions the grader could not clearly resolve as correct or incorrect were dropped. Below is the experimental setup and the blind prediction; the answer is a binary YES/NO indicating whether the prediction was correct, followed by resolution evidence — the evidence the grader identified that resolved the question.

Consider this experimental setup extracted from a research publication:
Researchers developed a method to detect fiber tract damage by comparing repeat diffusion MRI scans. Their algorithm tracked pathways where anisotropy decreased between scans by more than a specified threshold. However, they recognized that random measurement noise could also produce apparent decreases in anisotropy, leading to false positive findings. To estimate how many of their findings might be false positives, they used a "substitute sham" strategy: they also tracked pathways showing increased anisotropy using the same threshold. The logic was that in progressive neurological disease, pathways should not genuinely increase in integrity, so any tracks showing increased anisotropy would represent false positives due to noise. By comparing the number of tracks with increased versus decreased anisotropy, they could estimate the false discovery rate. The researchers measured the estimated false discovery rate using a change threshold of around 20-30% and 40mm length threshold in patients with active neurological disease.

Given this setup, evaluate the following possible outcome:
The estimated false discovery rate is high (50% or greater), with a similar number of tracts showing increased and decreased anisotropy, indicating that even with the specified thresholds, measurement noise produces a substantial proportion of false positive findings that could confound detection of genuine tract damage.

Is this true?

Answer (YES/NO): NO